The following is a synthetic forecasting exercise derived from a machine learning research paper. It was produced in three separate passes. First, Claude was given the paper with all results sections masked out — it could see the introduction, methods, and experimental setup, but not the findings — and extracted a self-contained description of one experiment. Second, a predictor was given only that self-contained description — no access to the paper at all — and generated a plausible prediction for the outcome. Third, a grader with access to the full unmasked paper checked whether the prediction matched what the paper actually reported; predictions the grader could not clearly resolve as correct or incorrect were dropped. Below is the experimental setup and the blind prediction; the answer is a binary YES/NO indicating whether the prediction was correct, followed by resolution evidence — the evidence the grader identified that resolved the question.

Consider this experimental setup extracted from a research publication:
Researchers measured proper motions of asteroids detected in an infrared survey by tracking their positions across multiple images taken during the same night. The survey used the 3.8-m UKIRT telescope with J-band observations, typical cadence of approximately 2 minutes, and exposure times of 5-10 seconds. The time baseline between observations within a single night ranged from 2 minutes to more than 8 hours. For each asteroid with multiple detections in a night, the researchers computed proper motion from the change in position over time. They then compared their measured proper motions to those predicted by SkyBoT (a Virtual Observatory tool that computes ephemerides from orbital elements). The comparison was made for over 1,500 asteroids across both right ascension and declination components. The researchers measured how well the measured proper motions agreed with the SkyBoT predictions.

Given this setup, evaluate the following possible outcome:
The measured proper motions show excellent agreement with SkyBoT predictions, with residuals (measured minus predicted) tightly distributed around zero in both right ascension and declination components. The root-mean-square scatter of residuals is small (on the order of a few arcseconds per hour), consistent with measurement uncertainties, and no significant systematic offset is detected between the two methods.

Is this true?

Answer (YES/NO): YES